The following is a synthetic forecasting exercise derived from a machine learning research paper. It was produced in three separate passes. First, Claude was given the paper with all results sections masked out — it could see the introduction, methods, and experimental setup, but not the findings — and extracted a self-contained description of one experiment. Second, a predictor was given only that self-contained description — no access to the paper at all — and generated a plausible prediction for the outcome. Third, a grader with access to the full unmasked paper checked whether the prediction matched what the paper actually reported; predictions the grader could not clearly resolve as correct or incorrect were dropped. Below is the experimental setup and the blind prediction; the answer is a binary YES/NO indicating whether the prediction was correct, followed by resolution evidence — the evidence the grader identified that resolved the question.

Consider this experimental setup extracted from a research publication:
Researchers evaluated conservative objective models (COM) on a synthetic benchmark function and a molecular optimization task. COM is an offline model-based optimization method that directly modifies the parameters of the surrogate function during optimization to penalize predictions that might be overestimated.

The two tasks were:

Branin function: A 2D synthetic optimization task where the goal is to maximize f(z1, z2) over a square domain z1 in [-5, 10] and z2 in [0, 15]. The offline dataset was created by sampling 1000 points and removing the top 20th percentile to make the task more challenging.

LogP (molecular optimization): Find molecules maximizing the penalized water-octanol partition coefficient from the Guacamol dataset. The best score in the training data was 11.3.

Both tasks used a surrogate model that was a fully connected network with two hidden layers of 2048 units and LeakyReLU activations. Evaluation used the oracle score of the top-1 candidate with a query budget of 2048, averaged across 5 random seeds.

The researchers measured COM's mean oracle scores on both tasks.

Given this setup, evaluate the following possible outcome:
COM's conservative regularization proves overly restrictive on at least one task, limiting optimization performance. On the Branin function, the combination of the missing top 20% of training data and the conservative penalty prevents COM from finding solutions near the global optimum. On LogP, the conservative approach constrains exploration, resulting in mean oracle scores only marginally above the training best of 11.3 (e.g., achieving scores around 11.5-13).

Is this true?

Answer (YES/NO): NO